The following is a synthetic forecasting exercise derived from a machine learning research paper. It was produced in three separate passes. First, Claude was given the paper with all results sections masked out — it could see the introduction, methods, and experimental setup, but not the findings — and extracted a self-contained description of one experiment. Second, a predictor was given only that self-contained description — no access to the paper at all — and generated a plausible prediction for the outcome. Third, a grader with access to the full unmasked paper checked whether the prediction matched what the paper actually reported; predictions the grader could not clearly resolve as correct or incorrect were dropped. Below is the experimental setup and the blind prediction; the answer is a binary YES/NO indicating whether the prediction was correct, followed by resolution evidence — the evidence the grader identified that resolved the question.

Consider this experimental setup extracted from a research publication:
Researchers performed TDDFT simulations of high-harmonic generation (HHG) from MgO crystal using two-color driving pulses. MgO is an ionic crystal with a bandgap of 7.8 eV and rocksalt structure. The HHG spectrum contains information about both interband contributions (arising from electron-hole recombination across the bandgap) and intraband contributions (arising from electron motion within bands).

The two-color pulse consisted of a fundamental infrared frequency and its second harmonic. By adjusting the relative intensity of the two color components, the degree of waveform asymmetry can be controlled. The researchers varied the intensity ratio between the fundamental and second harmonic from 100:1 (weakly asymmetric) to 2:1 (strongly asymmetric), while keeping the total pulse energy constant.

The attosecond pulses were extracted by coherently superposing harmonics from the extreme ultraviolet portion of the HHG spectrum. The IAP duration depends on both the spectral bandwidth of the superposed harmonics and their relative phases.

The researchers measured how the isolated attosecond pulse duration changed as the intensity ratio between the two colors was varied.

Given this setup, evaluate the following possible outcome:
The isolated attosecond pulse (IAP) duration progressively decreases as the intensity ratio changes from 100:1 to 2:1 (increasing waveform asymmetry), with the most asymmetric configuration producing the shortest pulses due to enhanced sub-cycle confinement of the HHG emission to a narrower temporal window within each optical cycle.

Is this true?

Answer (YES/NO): NO